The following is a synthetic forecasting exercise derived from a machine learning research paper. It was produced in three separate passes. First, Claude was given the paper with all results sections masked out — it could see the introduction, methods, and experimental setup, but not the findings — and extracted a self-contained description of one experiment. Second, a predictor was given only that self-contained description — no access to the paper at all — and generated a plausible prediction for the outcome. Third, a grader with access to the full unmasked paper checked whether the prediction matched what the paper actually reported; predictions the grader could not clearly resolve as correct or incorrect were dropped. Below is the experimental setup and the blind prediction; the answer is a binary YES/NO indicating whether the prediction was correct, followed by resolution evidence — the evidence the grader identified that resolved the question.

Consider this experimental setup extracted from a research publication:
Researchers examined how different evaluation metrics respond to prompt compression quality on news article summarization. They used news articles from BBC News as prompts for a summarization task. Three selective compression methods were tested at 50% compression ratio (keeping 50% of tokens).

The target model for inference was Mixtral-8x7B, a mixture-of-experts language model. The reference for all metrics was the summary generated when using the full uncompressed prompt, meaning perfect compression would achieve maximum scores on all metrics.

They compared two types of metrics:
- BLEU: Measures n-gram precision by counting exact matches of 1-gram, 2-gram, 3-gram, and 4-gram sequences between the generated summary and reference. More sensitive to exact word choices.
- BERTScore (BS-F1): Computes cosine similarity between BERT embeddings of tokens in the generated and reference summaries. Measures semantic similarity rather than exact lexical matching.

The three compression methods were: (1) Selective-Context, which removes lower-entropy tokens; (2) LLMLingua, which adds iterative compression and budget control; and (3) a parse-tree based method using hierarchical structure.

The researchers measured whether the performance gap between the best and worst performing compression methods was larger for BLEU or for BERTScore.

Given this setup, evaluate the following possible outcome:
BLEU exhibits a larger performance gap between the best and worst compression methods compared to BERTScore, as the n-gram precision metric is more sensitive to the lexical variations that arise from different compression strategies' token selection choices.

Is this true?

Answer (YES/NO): YES